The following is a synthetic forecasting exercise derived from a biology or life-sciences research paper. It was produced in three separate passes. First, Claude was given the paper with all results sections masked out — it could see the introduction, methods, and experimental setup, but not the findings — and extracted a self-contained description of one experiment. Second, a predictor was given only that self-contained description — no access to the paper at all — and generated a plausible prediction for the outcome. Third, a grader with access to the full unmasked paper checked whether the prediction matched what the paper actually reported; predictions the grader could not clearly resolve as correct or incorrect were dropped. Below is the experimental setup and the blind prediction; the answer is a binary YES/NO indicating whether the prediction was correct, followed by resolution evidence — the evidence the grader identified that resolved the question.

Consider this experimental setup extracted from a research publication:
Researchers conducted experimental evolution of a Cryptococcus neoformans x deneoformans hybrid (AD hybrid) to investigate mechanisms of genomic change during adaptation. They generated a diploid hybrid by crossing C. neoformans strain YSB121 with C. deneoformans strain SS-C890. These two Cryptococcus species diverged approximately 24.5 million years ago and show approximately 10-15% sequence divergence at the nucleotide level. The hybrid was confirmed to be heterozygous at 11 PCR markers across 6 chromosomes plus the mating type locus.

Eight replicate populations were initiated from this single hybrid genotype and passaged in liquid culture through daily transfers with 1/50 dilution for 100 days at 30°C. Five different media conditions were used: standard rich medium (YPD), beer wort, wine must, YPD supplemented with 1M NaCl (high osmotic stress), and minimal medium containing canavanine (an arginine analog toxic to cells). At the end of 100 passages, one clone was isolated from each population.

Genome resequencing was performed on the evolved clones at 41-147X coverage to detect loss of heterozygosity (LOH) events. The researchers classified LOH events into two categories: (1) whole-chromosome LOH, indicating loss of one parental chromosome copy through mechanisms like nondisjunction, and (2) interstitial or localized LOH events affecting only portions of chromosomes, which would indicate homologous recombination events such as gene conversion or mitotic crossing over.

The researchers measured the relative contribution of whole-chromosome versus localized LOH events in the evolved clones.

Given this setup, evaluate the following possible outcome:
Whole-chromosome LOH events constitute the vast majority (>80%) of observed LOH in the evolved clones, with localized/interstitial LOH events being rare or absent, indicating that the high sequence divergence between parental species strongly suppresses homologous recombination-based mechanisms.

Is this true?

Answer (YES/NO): NO